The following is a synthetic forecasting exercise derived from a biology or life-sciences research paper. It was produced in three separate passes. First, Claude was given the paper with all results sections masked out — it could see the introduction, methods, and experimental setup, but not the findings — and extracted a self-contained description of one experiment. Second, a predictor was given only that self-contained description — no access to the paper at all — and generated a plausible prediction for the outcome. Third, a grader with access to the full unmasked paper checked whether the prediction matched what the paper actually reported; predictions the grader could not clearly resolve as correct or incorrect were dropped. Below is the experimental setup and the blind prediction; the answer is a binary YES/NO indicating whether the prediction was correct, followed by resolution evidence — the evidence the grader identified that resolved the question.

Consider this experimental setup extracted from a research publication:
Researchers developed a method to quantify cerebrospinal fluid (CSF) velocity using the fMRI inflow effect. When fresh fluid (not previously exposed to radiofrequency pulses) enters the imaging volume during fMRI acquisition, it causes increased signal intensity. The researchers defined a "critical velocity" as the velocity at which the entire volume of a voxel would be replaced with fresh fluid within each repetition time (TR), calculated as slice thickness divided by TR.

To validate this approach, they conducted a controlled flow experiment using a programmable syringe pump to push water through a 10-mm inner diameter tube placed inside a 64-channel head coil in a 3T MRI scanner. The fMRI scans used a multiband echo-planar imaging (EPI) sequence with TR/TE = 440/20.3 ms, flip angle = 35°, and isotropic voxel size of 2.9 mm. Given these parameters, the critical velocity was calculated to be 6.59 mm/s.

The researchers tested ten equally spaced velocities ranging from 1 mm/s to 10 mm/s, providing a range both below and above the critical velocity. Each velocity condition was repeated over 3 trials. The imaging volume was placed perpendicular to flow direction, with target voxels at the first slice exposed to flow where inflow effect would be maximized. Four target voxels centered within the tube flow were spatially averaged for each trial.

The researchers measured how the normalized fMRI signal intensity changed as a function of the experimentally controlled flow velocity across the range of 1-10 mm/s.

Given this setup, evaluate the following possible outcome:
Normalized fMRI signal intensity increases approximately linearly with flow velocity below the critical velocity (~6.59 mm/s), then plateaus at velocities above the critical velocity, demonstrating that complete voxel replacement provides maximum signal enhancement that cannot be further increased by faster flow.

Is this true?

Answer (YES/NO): NO